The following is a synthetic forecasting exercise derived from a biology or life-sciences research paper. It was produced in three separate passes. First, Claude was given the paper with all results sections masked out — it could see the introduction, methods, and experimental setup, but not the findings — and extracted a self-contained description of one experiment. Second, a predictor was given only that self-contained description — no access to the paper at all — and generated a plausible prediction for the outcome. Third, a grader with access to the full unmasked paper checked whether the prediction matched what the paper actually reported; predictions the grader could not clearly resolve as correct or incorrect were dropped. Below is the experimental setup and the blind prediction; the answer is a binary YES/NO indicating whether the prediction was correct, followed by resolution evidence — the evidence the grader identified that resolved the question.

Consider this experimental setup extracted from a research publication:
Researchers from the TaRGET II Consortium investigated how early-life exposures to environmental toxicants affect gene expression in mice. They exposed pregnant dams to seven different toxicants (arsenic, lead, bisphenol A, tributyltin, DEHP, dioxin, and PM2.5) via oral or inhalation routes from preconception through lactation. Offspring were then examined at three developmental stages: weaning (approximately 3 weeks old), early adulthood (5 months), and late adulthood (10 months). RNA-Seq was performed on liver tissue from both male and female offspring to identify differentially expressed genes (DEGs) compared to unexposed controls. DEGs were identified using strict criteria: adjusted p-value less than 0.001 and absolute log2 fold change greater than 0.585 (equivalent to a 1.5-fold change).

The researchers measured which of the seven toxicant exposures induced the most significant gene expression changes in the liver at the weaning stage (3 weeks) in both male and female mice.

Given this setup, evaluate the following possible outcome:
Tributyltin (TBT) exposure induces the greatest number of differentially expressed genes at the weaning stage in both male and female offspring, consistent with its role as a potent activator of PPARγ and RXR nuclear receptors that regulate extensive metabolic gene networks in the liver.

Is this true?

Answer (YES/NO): NO